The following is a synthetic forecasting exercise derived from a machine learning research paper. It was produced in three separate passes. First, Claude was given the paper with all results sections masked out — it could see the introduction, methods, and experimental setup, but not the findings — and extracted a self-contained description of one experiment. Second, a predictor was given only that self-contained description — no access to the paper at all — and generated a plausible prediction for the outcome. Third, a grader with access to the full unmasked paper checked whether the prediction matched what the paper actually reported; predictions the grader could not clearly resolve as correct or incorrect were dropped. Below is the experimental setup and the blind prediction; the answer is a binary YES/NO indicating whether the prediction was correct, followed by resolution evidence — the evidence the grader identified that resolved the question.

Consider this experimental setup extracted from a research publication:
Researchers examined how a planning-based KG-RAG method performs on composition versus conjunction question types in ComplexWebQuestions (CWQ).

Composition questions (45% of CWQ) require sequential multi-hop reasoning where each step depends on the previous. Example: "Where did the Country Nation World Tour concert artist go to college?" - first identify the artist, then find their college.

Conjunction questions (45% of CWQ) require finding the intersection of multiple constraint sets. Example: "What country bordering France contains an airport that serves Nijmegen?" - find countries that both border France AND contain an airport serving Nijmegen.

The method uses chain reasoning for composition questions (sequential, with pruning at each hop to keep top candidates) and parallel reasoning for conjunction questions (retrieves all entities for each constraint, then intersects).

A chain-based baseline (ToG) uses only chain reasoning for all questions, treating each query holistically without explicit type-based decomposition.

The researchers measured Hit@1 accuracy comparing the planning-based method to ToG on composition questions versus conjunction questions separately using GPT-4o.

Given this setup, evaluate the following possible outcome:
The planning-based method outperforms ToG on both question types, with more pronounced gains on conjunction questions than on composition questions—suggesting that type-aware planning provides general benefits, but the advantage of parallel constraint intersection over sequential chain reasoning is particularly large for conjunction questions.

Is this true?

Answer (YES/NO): NO